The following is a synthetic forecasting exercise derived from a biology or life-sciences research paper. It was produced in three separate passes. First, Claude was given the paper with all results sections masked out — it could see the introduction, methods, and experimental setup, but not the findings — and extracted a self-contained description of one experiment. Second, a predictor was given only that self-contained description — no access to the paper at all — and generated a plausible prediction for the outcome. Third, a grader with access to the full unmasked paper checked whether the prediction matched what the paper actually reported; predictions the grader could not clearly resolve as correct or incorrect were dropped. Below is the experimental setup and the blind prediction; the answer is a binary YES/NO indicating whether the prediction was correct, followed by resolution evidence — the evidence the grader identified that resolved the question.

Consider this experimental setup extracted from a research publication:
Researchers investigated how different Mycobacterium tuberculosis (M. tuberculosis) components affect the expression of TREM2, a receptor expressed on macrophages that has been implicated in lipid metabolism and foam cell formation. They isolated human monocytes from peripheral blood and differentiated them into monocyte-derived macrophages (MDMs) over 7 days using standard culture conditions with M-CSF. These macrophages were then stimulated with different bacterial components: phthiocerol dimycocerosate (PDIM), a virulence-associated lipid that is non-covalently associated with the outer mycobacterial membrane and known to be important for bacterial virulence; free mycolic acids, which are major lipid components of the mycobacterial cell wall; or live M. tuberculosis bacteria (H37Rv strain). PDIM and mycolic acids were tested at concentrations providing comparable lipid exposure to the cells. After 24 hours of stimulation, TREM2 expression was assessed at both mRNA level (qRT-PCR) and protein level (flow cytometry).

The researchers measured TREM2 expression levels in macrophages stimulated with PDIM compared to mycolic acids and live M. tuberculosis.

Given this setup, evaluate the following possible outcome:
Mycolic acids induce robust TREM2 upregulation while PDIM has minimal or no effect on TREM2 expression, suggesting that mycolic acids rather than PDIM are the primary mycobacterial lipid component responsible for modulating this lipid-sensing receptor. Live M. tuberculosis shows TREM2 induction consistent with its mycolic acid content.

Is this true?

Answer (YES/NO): NO